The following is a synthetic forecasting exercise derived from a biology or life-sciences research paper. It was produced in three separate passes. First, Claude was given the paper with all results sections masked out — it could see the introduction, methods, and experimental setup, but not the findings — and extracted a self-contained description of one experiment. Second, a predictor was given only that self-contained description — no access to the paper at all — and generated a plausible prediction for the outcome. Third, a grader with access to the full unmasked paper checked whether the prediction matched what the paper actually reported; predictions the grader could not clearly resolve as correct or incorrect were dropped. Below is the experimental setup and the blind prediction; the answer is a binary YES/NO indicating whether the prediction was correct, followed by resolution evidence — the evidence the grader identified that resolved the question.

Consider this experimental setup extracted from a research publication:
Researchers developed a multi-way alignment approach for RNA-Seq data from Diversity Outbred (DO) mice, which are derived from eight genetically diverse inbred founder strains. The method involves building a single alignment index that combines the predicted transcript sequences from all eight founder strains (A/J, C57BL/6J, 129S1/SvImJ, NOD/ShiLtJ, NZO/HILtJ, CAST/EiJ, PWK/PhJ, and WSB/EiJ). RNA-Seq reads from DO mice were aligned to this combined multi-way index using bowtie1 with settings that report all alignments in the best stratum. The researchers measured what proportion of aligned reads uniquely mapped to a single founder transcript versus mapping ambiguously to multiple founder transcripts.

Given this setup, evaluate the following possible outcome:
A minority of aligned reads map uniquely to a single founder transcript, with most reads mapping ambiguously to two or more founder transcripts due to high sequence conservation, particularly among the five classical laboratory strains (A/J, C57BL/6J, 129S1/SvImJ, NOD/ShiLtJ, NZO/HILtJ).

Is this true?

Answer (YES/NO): YES